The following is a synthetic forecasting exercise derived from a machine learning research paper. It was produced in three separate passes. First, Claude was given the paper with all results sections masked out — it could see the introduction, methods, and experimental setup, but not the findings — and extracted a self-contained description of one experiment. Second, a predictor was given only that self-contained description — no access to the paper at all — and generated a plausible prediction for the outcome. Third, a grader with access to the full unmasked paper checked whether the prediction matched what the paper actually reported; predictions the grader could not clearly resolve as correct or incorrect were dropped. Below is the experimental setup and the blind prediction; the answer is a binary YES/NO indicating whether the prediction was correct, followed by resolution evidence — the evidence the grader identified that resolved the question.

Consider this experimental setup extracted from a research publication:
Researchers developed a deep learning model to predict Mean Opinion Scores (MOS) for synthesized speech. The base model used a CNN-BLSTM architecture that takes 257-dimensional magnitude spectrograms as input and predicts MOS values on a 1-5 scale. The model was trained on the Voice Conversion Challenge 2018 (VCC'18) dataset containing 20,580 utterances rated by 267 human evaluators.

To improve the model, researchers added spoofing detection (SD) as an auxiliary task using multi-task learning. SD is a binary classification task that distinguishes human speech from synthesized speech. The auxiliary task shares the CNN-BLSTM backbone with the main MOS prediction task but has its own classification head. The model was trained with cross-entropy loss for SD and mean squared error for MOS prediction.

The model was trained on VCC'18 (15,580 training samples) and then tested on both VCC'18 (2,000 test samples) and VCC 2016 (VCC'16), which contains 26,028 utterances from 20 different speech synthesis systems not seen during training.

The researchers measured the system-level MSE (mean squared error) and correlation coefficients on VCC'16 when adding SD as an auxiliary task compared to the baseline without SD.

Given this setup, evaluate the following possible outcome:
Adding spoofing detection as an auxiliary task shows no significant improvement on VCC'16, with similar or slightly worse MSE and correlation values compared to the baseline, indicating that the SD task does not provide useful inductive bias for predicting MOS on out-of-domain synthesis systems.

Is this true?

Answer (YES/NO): YES